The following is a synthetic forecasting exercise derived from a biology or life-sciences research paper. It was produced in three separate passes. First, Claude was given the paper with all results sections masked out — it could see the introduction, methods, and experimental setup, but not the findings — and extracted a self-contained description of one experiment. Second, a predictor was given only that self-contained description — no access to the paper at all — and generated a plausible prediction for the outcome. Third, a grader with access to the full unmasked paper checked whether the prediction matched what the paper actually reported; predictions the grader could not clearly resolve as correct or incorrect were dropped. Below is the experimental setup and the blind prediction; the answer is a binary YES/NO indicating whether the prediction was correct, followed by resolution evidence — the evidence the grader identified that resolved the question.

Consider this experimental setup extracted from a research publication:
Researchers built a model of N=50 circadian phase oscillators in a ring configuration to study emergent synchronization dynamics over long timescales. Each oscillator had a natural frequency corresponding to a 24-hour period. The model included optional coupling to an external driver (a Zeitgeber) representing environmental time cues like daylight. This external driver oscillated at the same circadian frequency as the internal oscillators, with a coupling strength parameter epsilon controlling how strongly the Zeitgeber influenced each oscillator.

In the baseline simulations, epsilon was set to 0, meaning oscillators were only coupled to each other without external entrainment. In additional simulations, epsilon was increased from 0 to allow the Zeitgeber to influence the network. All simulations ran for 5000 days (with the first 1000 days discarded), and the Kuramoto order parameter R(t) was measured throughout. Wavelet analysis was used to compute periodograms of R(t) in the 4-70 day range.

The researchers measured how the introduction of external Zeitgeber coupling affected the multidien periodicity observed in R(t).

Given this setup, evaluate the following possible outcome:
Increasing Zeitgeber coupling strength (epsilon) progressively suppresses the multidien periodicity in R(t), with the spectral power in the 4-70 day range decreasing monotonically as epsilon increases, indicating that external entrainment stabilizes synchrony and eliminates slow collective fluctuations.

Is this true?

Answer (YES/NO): NO